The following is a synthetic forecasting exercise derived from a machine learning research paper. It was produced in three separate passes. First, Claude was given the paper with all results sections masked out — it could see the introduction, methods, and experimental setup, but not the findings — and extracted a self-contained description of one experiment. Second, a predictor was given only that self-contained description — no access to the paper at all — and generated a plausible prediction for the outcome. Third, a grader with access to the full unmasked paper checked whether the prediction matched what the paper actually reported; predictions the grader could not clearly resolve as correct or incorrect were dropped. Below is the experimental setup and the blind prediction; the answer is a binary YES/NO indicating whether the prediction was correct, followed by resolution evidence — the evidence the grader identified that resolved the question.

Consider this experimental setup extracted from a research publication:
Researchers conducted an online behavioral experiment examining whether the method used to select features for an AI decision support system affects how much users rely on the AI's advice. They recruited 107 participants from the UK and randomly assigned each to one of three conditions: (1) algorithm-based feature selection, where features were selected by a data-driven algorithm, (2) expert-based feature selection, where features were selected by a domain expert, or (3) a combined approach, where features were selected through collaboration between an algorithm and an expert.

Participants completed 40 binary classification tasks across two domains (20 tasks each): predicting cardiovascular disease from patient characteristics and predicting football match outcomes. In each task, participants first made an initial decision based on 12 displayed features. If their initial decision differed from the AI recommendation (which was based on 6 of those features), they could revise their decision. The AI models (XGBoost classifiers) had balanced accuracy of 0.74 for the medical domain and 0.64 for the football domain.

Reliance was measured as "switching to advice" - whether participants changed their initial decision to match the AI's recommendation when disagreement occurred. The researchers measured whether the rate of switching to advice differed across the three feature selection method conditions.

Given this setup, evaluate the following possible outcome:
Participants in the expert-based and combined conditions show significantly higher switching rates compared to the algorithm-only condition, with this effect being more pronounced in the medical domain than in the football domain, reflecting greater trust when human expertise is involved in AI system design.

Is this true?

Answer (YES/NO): NO